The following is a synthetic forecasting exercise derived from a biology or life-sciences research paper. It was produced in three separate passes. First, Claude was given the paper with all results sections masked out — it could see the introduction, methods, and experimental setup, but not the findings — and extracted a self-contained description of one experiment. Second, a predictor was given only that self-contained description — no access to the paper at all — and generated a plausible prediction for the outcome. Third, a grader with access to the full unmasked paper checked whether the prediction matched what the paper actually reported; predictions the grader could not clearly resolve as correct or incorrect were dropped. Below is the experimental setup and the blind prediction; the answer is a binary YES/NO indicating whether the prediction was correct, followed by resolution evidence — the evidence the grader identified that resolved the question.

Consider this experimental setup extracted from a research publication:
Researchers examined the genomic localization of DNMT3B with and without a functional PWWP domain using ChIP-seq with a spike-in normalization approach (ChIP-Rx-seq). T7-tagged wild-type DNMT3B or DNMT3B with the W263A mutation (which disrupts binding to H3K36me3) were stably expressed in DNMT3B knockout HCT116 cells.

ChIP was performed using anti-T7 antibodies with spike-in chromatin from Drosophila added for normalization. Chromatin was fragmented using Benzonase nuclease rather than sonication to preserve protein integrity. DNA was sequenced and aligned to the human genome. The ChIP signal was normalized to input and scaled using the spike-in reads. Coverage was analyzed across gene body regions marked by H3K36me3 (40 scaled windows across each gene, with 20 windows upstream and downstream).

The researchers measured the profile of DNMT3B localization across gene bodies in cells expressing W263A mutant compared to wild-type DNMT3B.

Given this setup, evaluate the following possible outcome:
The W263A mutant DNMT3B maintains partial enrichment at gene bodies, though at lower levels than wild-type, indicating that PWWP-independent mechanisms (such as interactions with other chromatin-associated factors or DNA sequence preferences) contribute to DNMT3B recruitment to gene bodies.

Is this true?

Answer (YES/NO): YES